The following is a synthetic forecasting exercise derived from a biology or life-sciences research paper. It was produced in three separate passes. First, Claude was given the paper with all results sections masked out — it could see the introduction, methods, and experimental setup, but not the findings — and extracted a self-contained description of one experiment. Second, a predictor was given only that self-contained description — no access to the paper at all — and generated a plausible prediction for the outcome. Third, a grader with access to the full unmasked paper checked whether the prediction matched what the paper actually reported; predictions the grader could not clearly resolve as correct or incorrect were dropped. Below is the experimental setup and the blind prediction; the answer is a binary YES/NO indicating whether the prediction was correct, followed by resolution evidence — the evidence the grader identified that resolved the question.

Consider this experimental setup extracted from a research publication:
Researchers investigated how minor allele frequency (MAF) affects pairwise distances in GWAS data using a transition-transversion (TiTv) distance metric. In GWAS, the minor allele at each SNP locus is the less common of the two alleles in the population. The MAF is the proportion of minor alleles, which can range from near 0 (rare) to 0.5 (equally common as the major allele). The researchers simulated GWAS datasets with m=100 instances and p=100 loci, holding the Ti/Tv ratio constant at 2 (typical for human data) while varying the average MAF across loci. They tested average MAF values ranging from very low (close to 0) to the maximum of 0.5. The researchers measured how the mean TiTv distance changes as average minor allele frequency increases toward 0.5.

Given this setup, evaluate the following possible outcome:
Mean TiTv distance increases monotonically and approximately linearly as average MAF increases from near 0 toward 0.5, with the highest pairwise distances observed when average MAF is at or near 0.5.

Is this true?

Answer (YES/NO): NO